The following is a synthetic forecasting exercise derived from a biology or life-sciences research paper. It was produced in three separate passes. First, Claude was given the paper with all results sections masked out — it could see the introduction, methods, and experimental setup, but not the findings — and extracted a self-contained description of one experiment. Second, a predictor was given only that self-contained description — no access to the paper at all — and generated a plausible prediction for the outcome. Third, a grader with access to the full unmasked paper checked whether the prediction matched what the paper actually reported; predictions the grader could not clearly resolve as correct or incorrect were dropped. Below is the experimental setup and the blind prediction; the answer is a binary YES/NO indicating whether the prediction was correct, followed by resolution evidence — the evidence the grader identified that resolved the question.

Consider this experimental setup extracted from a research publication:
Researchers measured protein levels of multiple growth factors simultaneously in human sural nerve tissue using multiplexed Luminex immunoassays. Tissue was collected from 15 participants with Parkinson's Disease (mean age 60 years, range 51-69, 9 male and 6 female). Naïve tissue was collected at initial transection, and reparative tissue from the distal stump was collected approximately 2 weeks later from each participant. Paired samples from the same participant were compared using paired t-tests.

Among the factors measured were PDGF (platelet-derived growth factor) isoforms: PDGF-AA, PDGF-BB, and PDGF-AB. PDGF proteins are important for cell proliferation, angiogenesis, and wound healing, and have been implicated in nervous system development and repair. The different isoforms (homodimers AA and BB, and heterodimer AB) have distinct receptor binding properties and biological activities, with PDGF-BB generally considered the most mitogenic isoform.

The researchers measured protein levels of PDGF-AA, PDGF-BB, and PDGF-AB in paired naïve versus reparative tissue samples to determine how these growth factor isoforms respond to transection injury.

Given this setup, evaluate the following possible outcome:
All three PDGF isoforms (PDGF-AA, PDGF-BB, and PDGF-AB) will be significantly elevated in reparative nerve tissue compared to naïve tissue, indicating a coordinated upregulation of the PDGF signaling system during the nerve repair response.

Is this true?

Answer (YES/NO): NO